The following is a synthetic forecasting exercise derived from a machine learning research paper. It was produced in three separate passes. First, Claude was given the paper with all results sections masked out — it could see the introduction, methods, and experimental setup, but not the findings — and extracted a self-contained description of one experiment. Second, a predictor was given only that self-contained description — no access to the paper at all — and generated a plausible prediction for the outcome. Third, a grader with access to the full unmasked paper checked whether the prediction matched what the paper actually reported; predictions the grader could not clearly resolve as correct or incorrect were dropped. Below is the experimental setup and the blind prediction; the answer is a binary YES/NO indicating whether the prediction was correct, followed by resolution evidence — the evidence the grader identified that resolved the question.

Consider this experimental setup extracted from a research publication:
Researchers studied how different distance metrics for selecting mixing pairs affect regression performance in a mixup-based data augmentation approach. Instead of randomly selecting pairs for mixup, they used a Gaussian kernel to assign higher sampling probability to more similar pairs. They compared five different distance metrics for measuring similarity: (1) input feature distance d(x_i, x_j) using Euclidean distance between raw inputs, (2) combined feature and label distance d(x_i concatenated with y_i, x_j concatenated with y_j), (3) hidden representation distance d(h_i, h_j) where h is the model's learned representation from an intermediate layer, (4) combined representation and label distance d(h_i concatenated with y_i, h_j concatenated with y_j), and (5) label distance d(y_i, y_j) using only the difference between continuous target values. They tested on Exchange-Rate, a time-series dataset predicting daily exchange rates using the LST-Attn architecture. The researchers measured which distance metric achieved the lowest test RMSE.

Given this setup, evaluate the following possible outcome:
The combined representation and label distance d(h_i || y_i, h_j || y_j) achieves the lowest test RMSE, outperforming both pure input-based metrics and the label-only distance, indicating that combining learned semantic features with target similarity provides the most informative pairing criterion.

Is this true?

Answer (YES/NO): NO